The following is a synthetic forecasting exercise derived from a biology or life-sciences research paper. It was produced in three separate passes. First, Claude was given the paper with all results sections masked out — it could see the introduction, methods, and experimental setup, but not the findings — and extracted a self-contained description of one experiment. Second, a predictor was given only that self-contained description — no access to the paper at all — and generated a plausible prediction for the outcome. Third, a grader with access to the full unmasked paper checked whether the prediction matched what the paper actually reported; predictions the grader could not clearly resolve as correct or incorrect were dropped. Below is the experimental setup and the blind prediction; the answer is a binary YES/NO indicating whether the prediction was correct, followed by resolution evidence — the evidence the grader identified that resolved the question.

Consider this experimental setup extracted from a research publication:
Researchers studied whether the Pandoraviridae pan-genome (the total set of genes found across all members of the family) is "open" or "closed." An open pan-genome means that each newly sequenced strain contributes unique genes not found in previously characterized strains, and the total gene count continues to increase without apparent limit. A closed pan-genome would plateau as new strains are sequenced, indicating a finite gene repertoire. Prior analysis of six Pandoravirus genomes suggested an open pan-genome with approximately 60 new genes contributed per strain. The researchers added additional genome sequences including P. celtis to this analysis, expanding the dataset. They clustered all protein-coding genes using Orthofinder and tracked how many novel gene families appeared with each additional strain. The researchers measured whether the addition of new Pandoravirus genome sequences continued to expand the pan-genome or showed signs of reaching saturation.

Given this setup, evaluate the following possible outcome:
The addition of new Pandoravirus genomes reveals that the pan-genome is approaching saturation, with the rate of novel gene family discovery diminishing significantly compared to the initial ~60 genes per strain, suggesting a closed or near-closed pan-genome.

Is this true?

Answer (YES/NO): NO